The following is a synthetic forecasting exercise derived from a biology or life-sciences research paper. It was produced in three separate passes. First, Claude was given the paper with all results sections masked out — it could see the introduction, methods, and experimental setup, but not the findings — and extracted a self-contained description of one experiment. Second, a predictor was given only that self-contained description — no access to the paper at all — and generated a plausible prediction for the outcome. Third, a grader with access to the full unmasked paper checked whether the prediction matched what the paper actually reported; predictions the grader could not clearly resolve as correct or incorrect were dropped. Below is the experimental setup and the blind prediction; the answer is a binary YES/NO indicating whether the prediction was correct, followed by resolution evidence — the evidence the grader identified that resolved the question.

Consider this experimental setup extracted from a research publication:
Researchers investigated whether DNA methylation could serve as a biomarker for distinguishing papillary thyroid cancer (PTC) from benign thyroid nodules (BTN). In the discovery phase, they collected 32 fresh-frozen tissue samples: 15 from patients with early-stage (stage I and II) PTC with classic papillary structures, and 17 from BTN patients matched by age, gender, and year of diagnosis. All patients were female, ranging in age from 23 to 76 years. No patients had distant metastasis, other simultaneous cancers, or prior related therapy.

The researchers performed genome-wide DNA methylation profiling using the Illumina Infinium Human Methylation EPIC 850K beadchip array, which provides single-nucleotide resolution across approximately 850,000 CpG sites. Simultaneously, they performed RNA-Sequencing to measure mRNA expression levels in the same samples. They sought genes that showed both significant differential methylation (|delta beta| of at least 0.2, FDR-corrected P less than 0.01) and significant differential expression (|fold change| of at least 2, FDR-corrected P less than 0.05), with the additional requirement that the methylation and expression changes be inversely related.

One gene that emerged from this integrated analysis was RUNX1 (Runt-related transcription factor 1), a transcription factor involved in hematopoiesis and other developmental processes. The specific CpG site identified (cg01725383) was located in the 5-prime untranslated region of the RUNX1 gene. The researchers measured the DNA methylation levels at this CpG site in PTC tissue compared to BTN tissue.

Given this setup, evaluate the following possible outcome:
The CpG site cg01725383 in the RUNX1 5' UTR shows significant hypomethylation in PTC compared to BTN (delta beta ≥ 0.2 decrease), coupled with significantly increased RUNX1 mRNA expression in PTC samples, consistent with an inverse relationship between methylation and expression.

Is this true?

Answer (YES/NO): YES